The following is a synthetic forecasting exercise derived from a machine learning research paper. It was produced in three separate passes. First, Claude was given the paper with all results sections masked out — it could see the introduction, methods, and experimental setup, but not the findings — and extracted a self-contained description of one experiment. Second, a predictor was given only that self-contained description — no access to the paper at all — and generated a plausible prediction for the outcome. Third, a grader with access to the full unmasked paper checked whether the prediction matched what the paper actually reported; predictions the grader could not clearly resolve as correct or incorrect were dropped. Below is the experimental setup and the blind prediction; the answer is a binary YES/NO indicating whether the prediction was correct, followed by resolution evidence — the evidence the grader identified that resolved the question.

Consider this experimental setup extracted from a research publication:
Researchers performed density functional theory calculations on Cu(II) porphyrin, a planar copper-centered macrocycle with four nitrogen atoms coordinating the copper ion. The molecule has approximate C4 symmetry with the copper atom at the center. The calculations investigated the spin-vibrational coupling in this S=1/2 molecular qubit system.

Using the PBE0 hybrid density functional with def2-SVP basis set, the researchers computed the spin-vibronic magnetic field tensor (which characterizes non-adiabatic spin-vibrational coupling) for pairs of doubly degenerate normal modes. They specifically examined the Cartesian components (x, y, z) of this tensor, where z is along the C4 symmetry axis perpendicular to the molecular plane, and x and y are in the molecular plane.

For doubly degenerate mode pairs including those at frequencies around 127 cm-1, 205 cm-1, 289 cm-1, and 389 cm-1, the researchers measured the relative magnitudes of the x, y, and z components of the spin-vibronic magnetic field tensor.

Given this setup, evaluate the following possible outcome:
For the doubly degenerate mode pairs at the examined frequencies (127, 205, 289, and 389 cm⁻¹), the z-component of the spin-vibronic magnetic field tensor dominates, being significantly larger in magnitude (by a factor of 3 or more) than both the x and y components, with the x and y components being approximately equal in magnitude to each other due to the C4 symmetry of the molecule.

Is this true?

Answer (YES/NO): YES